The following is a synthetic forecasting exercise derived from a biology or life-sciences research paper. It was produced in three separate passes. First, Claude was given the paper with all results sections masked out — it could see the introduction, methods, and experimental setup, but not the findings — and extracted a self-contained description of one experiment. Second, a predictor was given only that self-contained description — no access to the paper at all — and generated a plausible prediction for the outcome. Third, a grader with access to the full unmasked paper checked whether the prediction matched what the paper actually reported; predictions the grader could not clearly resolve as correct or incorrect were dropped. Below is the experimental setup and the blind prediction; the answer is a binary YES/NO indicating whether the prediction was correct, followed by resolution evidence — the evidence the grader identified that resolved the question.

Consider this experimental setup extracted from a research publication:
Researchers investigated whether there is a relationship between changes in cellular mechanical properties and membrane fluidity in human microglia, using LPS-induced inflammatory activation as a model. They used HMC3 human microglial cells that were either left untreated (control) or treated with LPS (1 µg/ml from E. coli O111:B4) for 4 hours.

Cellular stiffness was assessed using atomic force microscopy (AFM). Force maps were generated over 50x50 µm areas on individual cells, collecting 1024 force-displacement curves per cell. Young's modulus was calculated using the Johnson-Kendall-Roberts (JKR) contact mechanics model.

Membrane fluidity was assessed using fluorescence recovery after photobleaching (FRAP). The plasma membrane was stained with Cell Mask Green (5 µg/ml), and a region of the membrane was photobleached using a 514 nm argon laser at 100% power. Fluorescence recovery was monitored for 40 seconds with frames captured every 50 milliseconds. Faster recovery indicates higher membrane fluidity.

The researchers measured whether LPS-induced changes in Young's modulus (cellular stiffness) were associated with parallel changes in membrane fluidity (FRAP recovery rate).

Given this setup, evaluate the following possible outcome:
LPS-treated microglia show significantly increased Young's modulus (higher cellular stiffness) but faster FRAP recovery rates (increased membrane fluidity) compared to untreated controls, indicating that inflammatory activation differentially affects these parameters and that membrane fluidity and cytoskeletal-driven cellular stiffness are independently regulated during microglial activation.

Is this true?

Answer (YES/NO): NO